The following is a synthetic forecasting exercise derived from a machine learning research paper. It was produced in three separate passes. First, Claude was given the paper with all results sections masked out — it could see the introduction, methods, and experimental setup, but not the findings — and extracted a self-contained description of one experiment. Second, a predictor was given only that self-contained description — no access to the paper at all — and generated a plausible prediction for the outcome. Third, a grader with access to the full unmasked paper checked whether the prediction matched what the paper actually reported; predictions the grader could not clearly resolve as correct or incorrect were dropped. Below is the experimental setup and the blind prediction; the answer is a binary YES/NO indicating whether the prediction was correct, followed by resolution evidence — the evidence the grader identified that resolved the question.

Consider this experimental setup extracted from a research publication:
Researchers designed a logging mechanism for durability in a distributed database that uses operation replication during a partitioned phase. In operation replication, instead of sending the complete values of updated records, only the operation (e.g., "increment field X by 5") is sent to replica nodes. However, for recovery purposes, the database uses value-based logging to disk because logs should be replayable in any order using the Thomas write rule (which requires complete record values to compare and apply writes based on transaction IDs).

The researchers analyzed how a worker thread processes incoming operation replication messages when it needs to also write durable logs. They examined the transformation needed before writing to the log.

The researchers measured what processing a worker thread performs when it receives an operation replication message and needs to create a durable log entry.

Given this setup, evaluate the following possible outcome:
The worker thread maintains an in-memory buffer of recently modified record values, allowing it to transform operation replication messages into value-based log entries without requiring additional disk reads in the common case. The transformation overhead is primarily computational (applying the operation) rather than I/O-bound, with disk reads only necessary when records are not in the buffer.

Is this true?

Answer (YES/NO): NO